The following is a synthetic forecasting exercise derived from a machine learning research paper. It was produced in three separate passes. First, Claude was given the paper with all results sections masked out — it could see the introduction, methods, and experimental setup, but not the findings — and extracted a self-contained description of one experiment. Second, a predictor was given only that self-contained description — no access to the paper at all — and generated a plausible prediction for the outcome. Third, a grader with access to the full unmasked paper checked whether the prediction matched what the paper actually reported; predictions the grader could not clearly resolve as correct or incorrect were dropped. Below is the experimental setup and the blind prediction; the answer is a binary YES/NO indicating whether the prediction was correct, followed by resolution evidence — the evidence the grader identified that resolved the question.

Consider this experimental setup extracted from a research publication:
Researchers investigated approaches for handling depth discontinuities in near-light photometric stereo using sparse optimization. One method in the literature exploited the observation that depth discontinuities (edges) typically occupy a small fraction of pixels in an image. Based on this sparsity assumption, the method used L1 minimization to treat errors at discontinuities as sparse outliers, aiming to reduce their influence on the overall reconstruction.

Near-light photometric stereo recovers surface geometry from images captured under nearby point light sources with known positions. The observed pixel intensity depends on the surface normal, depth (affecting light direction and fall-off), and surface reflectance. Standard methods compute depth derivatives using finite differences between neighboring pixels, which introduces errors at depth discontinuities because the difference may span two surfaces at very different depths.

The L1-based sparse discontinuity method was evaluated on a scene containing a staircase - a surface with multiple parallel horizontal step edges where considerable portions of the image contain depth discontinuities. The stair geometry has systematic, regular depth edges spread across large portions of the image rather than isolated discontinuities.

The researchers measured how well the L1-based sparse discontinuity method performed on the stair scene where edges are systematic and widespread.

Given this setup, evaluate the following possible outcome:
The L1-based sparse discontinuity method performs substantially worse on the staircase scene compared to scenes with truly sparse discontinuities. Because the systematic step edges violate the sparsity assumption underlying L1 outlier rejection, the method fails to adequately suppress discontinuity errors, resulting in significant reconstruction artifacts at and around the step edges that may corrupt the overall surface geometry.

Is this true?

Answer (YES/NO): YES